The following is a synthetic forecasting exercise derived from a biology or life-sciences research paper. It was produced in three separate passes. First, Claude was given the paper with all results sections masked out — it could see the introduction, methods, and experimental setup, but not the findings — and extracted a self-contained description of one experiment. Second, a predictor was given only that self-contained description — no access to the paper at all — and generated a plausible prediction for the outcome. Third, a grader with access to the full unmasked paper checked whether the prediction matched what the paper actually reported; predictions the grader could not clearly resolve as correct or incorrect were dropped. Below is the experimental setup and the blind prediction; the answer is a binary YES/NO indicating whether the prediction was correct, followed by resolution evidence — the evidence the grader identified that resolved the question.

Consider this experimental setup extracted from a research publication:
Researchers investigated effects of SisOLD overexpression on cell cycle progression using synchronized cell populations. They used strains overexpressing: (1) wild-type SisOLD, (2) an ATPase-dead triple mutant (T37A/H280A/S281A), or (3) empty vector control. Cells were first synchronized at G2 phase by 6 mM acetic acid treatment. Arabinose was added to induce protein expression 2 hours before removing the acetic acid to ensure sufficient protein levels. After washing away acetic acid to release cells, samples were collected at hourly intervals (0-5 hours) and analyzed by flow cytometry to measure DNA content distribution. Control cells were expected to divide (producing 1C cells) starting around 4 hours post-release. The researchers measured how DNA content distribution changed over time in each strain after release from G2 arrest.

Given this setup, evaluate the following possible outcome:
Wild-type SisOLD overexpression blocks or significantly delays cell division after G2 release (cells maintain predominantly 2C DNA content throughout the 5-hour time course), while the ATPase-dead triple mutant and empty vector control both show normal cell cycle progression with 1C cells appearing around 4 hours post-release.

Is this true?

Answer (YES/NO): NO